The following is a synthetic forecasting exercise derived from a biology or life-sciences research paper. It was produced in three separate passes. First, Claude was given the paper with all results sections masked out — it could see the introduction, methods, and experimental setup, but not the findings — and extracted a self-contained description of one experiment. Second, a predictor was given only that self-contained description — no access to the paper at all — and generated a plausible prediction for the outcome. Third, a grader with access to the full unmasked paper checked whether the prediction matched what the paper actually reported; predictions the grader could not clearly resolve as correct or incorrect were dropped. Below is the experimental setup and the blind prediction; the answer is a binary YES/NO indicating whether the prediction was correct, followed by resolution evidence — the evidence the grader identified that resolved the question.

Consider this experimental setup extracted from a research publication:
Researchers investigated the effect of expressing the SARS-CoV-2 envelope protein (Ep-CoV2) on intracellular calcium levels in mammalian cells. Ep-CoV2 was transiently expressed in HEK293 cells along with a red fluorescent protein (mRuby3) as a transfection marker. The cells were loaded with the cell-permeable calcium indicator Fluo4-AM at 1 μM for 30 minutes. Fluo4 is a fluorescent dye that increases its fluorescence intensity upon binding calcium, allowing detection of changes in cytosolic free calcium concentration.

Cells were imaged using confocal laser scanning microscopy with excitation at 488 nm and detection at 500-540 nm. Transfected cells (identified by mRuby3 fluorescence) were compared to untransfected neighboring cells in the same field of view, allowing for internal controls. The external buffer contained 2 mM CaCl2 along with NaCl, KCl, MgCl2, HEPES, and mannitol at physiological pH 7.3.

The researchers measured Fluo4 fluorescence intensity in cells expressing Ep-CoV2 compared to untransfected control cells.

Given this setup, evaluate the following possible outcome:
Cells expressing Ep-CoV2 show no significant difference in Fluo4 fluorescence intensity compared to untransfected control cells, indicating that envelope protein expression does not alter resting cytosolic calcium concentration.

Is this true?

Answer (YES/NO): NO